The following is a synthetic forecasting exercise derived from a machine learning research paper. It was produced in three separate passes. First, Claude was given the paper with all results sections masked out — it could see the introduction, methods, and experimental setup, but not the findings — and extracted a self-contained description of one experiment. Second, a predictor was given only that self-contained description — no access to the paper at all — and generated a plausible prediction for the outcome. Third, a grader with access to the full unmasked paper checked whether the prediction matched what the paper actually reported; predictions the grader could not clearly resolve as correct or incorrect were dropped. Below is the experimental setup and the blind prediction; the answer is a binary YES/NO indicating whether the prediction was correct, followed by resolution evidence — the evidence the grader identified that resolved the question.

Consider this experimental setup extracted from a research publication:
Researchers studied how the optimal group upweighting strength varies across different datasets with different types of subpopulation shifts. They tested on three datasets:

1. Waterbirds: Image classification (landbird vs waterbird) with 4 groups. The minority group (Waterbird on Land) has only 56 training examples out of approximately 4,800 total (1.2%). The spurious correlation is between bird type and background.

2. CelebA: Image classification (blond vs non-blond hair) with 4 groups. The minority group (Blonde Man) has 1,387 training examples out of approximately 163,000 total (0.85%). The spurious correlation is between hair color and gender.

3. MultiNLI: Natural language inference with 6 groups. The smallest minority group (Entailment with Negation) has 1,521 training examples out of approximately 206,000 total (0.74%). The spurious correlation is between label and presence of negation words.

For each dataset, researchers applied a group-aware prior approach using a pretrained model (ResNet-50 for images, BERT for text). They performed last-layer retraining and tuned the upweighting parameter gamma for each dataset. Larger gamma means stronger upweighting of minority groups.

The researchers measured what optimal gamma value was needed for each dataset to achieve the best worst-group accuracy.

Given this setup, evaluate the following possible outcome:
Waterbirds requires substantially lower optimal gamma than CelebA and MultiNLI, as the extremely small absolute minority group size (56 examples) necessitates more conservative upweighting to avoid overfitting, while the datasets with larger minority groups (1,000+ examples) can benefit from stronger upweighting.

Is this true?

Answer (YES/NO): NO